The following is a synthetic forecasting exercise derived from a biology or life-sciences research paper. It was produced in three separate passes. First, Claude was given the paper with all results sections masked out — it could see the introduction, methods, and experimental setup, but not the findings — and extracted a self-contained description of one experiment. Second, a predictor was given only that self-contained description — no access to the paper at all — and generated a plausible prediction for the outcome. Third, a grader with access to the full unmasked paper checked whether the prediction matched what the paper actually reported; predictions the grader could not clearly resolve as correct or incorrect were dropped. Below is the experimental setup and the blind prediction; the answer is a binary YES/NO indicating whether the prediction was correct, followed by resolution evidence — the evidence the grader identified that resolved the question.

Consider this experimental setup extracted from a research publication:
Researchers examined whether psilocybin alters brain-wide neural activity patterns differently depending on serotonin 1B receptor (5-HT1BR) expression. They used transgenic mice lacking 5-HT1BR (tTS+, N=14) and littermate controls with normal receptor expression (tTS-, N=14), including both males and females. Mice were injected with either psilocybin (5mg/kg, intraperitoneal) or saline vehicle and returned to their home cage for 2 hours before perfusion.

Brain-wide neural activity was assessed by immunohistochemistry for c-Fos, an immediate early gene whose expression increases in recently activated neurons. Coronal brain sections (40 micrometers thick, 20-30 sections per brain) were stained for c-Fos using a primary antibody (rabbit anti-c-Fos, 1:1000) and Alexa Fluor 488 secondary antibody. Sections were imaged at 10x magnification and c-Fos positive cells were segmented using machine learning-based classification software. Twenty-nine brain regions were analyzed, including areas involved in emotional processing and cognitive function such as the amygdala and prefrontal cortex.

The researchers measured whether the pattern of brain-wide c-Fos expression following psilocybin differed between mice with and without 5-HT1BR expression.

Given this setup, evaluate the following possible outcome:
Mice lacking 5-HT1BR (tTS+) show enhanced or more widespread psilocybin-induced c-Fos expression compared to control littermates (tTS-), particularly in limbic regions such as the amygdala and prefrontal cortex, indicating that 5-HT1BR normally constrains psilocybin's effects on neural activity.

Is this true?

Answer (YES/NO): NO